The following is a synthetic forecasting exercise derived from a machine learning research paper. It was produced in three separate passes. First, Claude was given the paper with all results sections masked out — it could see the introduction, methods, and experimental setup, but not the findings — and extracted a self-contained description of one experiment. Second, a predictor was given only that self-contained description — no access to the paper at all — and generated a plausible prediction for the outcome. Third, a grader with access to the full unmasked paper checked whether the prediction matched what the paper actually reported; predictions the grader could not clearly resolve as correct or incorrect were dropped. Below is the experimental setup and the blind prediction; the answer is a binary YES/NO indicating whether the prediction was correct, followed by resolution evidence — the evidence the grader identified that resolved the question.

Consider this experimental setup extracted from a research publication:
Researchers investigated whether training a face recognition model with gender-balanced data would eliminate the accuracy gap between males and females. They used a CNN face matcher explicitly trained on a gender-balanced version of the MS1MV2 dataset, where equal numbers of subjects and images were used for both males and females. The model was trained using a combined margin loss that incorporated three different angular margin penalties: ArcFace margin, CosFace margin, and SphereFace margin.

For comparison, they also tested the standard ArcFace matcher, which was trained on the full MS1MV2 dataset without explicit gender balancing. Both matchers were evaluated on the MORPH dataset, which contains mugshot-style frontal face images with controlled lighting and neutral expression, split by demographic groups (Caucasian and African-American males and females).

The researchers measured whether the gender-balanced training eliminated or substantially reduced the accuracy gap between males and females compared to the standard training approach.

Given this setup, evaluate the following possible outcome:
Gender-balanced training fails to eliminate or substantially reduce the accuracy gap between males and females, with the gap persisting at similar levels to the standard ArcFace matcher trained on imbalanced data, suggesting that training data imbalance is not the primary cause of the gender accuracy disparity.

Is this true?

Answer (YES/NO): YES